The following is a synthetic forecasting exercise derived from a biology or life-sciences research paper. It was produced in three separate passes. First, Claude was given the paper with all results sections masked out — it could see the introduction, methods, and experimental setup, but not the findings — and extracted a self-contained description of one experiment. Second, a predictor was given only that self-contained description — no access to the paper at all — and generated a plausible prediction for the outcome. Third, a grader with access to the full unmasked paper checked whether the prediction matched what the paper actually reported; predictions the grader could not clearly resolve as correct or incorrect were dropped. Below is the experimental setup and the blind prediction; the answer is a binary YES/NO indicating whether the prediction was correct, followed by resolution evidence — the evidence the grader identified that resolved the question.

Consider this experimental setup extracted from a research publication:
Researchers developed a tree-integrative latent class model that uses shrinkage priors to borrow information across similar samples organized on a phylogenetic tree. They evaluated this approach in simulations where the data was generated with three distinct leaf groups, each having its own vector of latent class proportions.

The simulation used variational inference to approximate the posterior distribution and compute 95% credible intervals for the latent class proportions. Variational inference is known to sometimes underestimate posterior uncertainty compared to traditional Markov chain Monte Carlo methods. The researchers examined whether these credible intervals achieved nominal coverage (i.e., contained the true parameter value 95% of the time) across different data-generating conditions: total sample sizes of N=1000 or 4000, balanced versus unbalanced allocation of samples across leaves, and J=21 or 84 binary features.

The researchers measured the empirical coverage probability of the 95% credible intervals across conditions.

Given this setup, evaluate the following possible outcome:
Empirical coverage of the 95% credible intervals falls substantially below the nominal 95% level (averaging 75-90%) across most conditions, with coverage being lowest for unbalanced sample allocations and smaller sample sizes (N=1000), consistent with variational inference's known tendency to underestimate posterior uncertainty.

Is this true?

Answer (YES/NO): NO